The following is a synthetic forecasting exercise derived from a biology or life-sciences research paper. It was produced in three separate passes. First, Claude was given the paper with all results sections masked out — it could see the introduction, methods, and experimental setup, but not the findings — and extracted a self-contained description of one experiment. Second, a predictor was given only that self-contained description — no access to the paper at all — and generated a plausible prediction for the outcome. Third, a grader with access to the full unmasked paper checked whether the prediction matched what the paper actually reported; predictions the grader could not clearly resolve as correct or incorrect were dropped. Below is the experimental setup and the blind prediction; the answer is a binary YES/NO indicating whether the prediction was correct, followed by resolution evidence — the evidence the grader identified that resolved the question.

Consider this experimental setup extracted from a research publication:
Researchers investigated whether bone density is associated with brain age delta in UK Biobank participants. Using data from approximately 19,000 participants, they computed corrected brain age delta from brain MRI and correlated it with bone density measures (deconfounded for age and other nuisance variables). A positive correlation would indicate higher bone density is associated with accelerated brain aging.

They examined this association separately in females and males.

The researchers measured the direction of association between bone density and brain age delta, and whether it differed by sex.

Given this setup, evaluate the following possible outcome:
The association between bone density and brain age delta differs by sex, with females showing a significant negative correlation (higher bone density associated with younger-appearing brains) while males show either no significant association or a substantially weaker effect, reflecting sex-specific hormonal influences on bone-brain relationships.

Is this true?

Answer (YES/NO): YES